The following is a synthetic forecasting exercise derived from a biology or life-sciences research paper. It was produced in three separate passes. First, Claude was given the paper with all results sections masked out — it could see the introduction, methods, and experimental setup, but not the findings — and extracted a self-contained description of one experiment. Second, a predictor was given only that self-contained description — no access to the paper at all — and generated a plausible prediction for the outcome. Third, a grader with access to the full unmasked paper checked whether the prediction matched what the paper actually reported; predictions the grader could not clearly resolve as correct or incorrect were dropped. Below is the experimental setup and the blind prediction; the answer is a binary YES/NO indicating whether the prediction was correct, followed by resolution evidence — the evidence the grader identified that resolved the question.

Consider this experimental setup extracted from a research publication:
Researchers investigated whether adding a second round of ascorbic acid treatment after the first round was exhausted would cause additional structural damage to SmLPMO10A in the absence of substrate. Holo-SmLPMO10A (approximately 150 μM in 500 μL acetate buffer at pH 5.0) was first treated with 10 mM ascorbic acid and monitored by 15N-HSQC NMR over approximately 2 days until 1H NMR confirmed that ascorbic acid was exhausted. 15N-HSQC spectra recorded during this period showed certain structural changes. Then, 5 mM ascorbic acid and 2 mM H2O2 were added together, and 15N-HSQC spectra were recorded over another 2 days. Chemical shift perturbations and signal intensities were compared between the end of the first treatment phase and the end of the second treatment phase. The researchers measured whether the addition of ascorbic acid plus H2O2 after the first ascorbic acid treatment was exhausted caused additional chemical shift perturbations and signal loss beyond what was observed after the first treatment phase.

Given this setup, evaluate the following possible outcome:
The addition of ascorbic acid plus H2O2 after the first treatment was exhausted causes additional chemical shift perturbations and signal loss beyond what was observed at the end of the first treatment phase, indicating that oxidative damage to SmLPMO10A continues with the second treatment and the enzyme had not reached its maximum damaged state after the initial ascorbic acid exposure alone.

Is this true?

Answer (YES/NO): YES